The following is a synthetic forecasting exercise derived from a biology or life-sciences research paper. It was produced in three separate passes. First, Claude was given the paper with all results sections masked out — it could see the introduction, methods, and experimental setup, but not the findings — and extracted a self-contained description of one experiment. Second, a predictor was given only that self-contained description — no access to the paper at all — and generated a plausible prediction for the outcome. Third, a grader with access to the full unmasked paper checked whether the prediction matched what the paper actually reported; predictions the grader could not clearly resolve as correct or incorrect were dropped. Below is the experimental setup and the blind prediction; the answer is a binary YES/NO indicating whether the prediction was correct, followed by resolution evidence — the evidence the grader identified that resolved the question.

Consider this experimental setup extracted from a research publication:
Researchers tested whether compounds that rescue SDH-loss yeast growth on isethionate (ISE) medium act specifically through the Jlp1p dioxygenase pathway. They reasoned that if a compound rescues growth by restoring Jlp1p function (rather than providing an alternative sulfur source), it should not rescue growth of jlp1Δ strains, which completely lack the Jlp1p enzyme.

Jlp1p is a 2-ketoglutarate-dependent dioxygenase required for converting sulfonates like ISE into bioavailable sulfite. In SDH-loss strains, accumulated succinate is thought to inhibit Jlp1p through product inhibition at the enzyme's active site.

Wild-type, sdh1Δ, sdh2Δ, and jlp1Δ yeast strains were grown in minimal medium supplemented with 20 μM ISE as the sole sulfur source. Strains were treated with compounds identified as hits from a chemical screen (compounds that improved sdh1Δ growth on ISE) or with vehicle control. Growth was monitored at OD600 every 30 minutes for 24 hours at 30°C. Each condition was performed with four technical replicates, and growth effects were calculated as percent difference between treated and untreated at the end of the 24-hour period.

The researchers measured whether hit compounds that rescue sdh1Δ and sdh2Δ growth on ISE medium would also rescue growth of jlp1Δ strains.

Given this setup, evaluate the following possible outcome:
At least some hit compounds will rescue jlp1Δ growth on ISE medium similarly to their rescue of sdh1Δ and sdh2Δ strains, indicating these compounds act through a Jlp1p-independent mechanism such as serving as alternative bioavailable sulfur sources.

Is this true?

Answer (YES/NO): NO